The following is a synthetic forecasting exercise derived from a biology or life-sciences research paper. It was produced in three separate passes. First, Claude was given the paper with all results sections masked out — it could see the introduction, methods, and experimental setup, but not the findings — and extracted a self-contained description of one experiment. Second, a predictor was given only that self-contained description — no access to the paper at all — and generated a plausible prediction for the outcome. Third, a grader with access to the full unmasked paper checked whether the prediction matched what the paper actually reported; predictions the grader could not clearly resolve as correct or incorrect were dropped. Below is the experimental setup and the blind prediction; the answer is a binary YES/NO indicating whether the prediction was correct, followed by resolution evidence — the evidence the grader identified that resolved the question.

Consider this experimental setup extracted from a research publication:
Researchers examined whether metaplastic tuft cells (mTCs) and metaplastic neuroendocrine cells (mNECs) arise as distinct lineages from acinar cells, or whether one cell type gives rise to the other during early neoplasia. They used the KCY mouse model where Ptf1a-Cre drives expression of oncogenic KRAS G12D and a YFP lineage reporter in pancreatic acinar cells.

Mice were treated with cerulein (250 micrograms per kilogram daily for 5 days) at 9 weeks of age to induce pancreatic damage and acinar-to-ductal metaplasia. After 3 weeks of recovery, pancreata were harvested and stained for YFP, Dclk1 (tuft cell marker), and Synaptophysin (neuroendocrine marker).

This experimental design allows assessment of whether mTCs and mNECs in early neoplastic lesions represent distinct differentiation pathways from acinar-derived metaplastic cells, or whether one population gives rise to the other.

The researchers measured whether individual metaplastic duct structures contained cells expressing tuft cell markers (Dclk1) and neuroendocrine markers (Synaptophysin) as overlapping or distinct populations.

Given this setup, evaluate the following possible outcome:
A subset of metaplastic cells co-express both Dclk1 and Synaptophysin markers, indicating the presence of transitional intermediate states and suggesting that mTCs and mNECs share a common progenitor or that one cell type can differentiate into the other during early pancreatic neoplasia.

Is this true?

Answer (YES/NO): NO